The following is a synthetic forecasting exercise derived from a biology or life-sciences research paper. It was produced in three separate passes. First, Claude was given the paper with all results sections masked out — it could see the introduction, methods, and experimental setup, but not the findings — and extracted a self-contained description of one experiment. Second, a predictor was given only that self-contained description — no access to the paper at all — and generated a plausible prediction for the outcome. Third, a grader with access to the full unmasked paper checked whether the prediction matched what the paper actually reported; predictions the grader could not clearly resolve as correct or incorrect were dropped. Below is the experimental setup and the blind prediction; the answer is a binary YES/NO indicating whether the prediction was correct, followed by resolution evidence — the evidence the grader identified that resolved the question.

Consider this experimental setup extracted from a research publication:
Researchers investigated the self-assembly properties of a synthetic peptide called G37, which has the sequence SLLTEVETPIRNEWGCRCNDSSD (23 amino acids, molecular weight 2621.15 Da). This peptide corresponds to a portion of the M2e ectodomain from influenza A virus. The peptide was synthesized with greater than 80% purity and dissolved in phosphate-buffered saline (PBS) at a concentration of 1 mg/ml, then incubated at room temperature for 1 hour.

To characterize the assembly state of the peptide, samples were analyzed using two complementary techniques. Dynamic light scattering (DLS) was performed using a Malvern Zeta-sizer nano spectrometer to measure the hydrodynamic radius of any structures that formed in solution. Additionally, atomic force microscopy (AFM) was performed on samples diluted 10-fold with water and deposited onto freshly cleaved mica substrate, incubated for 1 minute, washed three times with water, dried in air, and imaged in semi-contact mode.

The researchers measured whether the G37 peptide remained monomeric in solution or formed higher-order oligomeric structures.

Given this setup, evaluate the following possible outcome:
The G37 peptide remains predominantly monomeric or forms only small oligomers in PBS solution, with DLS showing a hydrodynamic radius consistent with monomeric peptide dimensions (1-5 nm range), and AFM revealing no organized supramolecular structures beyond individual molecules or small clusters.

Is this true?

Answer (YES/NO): NO